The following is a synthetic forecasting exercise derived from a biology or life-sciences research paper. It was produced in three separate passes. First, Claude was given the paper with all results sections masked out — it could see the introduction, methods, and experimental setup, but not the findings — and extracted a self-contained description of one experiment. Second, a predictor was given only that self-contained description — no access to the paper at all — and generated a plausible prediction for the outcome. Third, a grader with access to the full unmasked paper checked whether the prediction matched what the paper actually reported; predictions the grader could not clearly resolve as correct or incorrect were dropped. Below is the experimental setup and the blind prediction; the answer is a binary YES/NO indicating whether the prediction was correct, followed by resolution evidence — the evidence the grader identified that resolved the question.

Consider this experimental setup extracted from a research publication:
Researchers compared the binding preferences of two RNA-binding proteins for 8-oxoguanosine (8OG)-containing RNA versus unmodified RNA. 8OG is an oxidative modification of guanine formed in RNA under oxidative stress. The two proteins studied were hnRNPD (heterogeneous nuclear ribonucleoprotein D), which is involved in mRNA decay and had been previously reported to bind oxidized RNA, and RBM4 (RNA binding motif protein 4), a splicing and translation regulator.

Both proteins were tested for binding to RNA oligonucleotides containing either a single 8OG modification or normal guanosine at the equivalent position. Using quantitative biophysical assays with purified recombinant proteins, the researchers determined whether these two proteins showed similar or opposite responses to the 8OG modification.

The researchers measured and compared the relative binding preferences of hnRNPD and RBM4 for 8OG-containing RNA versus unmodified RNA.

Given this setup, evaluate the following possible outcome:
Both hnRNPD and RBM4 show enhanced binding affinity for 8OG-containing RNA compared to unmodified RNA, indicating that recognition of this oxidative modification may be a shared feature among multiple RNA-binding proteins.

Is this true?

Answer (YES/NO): NO